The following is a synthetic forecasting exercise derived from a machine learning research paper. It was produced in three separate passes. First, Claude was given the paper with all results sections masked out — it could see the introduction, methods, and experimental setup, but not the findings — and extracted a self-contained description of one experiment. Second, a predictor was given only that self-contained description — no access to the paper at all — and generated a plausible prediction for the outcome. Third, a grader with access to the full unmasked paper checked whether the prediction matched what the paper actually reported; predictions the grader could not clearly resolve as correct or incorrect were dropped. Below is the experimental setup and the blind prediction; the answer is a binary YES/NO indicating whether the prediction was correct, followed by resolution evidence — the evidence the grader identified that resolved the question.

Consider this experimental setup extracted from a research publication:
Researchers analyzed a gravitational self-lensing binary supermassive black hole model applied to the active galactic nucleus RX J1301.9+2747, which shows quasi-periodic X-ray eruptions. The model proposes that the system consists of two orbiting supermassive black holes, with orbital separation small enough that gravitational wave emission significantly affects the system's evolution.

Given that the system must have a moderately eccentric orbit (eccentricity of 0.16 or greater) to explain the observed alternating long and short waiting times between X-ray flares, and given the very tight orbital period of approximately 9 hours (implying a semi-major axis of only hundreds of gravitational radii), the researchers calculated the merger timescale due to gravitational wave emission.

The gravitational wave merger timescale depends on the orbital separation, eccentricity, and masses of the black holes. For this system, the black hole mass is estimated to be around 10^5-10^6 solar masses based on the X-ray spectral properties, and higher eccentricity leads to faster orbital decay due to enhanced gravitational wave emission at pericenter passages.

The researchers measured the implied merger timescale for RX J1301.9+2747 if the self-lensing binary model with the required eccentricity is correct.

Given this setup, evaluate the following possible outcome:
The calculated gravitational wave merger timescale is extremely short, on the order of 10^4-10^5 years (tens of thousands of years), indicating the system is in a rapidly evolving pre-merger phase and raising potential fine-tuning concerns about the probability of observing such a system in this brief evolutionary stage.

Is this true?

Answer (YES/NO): NO